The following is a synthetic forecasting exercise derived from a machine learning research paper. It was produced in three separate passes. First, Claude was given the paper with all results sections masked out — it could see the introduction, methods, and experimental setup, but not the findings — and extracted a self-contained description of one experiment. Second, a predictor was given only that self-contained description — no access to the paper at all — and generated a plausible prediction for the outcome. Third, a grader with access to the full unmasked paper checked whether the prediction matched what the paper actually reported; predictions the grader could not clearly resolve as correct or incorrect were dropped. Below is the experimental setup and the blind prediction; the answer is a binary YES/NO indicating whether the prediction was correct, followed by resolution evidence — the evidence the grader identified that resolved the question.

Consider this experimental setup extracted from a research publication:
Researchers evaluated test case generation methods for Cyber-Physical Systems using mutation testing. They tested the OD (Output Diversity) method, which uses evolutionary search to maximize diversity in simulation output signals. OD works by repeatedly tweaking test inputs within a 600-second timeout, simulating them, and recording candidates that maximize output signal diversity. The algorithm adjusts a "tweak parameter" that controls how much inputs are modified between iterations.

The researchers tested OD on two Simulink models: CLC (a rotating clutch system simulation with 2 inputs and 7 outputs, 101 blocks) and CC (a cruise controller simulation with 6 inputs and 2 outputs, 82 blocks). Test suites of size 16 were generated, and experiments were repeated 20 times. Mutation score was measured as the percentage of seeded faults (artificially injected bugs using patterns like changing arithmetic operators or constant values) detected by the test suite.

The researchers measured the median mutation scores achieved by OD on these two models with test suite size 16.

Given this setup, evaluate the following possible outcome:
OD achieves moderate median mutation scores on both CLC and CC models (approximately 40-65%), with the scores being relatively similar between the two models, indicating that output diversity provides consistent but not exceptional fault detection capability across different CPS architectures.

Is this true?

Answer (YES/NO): NO